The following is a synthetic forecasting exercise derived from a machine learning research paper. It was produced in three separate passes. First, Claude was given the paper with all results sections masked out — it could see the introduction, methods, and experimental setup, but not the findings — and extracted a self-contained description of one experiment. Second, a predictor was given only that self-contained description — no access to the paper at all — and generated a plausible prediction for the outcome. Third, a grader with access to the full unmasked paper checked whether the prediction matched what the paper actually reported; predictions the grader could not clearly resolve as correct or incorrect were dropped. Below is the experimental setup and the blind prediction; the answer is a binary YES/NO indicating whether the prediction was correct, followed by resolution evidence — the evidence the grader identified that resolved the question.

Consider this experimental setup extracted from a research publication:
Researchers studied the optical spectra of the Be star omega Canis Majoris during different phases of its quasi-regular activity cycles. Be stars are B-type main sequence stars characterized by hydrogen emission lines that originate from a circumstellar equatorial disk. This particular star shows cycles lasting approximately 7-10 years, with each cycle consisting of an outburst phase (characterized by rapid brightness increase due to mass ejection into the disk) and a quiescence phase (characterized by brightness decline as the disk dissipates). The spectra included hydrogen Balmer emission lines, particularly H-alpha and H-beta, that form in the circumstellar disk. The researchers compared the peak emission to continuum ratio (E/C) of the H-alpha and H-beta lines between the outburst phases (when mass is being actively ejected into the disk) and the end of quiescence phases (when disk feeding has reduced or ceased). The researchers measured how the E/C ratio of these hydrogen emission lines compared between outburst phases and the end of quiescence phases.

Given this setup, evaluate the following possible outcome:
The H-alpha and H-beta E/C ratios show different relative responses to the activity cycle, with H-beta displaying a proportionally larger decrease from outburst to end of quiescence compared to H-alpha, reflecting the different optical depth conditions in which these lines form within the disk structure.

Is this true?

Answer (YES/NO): NO